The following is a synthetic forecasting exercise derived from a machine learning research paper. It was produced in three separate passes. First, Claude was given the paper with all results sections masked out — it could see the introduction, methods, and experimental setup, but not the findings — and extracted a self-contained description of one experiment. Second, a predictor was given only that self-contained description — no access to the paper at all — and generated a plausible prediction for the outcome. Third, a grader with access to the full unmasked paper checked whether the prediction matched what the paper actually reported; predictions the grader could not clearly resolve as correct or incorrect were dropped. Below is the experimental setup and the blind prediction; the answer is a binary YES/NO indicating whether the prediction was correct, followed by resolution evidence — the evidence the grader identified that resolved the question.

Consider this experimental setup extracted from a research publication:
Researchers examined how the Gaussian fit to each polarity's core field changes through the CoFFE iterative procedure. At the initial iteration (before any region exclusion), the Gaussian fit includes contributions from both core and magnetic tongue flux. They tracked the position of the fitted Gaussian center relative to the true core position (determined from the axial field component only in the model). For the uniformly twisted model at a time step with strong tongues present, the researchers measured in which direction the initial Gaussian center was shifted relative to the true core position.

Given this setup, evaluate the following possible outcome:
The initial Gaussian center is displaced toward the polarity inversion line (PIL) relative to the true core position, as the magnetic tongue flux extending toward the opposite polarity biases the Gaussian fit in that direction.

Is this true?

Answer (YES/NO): NO